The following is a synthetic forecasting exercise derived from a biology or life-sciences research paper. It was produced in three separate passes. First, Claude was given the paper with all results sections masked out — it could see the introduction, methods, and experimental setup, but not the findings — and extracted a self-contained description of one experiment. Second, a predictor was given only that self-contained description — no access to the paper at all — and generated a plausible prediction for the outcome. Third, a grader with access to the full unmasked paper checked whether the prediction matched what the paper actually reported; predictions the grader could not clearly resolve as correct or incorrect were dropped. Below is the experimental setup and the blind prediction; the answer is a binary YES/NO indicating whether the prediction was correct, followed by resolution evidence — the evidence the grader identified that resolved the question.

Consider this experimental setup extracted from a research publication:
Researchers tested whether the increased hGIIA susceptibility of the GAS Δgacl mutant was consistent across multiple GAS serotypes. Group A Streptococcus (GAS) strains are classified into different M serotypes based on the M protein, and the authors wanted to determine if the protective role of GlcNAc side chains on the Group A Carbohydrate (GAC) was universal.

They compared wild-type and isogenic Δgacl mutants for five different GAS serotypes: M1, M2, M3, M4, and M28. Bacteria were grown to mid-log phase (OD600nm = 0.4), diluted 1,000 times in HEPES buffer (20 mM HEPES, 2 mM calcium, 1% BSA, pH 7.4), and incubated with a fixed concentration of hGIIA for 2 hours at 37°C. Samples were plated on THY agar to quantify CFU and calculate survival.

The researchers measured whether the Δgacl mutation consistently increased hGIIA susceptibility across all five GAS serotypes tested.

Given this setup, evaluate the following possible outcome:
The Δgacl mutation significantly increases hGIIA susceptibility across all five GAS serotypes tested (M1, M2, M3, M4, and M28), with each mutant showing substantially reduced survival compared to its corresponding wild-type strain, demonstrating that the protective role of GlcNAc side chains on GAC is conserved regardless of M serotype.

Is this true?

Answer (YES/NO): NO